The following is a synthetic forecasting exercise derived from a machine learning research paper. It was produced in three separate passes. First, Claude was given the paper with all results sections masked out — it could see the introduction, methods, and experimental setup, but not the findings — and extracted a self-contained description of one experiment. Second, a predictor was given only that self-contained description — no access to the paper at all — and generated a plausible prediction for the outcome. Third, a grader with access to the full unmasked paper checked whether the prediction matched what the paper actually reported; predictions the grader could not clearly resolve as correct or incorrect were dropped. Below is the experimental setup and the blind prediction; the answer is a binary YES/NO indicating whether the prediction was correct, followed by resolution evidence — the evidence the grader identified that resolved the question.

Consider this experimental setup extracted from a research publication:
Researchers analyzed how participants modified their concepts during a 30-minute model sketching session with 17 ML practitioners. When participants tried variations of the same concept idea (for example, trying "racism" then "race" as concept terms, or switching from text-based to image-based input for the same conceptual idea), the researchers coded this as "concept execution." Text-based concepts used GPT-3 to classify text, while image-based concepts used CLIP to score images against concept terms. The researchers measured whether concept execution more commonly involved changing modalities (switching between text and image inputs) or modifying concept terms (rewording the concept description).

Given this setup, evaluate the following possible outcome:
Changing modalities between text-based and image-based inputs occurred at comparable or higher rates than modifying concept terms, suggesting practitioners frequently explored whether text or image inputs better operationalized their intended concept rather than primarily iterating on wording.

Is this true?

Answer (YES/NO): YES